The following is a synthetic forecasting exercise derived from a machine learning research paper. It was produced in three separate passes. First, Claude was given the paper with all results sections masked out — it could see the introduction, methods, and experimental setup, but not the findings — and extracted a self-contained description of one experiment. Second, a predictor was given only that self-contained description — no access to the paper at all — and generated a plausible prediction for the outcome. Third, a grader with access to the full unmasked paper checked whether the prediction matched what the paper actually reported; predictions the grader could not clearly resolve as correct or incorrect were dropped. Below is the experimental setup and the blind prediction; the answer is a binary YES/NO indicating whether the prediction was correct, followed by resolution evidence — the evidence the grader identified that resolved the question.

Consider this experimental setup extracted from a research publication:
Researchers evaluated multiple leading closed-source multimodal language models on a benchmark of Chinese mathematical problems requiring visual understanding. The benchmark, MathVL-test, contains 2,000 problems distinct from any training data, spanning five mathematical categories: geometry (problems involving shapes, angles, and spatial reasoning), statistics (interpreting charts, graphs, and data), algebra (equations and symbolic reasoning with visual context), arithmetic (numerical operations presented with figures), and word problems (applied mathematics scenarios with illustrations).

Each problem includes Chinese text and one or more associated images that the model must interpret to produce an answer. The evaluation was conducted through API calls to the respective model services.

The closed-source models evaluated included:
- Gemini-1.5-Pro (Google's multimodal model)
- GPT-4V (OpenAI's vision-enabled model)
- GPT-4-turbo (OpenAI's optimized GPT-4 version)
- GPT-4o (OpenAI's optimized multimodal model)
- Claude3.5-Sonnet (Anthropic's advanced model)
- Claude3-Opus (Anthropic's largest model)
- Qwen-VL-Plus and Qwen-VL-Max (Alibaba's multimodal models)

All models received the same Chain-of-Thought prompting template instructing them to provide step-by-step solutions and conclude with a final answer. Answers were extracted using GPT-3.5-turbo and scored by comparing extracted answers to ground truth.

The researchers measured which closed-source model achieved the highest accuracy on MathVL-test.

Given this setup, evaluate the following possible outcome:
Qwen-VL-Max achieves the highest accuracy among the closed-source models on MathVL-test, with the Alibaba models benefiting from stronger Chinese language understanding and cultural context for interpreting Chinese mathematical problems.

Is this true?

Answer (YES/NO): NO